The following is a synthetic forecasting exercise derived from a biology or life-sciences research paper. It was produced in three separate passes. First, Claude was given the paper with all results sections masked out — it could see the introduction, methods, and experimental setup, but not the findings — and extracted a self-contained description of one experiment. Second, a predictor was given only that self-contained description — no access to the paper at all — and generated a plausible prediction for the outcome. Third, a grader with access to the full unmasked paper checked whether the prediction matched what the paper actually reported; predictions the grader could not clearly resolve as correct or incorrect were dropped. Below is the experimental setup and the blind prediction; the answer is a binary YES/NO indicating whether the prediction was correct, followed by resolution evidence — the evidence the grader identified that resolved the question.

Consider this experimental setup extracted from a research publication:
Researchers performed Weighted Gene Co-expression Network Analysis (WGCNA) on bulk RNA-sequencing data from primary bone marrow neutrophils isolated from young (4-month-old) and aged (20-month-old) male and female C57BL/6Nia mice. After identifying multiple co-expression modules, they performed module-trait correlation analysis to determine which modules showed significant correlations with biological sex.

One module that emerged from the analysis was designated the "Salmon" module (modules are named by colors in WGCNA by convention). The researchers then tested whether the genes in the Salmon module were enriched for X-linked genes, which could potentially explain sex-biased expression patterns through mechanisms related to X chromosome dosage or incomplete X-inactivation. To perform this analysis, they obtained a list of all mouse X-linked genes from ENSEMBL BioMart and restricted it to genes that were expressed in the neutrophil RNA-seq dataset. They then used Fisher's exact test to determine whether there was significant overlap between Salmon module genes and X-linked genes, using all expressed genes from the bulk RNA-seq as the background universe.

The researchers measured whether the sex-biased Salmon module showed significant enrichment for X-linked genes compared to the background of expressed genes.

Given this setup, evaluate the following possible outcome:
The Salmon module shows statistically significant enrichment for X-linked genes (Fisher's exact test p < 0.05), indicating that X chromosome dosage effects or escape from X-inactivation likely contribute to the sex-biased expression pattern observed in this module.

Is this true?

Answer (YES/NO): NO